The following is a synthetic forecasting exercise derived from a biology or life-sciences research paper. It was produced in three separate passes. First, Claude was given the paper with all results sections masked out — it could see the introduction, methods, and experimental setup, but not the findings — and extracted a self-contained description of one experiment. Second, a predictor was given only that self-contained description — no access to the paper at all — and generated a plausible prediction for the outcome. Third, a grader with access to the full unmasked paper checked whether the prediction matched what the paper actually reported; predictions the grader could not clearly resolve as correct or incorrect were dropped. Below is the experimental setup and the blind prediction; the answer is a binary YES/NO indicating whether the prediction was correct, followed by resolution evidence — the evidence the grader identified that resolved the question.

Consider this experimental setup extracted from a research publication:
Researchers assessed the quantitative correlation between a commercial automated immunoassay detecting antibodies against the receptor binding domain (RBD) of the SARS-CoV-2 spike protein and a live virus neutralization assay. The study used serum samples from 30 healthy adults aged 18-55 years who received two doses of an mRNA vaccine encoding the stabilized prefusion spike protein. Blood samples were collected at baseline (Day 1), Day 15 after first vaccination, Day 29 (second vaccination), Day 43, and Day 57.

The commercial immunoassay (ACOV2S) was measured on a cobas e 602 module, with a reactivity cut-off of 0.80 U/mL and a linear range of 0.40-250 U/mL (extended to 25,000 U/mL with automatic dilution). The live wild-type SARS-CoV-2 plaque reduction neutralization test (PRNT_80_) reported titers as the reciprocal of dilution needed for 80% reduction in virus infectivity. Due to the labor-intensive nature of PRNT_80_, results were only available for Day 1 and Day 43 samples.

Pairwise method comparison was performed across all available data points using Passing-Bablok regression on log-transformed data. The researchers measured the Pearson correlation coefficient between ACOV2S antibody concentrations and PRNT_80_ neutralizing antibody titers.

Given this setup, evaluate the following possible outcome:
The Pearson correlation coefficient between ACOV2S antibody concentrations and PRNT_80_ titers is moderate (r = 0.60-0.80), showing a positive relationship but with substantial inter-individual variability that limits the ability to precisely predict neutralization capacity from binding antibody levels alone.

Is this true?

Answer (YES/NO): YES